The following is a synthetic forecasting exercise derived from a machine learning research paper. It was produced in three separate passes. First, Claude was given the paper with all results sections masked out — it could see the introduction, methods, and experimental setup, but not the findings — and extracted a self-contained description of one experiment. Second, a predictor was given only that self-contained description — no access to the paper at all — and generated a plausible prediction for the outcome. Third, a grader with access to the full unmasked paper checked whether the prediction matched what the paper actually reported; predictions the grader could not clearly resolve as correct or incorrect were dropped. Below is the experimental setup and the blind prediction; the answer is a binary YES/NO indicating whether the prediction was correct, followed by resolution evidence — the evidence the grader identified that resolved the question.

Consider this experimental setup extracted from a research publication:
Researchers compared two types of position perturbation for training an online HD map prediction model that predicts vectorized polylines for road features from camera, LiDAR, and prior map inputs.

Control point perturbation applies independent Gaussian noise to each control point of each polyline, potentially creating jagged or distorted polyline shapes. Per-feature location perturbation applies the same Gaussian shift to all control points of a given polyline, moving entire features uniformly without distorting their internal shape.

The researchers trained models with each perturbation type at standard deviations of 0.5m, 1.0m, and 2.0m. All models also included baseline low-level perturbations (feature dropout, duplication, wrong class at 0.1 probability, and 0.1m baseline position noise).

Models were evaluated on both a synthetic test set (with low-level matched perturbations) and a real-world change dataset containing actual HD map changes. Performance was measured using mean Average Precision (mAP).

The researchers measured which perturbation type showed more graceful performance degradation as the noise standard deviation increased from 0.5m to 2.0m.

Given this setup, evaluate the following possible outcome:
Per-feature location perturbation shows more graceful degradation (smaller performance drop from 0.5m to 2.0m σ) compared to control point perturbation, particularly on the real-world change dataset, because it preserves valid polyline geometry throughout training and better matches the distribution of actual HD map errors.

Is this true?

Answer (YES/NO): NO